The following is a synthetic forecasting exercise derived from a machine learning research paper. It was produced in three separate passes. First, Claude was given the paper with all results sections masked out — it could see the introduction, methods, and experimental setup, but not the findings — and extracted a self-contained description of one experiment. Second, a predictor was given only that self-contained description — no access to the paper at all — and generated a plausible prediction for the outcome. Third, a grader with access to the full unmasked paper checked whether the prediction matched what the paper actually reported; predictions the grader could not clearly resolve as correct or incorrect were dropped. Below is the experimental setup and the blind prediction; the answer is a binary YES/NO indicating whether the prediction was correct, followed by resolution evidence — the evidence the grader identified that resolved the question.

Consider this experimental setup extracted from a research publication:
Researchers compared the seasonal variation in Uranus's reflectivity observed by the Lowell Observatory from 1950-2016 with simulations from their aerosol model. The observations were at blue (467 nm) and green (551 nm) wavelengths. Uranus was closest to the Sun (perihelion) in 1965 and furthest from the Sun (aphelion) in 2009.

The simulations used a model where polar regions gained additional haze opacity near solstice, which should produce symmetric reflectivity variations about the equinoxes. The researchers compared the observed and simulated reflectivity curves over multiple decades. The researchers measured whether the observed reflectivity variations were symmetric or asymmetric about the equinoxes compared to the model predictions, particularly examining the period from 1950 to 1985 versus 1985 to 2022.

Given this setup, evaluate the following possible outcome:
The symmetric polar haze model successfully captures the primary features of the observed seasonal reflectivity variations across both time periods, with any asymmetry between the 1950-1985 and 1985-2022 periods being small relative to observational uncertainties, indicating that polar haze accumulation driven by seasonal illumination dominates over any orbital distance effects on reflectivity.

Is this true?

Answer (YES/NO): NO